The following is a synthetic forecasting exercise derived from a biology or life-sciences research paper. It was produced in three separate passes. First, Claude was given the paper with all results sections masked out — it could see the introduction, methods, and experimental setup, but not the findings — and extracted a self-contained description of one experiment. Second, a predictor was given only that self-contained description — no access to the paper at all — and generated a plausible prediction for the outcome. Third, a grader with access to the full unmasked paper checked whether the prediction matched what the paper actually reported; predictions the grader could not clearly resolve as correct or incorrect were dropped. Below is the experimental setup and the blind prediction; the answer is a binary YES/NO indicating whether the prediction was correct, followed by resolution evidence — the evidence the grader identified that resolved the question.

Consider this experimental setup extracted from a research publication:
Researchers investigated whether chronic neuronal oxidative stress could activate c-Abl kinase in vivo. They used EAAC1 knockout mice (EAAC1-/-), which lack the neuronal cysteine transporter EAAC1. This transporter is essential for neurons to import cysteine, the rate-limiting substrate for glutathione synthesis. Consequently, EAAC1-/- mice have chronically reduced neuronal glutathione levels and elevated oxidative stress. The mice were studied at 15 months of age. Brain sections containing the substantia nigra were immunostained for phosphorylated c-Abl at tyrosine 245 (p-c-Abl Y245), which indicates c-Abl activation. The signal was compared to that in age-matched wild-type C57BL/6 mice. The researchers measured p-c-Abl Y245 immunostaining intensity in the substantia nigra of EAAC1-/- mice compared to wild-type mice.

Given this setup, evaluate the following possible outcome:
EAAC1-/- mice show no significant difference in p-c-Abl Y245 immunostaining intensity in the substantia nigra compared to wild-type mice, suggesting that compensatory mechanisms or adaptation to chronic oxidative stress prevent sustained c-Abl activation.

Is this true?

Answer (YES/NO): NO